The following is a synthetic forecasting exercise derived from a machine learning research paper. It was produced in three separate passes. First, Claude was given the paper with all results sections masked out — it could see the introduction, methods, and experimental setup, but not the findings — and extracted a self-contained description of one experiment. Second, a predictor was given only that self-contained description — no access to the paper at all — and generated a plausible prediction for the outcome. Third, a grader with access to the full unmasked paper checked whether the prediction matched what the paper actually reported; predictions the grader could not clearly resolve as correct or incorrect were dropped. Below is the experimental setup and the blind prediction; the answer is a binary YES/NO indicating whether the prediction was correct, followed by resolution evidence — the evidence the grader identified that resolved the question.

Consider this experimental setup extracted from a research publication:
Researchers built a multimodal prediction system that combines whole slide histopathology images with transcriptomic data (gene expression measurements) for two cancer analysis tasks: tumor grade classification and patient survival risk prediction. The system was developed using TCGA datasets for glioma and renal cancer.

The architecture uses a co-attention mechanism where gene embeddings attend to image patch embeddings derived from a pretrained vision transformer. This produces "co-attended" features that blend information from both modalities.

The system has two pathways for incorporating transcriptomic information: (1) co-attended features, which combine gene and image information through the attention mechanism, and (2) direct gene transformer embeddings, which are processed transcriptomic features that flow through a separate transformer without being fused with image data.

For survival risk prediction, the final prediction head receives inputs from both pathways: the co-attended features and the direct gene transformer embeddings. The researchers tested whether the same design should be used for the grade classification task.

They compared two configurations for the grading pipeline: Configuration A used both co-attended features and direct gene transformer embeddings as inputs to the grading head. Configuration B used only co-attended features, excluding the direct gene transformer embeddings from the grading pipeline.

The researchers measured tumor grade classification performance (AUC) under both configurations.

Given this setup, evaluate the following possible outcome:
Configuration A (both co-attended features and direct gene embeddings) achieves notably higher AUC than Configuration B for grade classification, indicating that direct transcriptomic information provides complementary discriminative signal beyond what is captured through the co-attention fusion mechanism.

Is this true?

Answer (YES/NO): NO